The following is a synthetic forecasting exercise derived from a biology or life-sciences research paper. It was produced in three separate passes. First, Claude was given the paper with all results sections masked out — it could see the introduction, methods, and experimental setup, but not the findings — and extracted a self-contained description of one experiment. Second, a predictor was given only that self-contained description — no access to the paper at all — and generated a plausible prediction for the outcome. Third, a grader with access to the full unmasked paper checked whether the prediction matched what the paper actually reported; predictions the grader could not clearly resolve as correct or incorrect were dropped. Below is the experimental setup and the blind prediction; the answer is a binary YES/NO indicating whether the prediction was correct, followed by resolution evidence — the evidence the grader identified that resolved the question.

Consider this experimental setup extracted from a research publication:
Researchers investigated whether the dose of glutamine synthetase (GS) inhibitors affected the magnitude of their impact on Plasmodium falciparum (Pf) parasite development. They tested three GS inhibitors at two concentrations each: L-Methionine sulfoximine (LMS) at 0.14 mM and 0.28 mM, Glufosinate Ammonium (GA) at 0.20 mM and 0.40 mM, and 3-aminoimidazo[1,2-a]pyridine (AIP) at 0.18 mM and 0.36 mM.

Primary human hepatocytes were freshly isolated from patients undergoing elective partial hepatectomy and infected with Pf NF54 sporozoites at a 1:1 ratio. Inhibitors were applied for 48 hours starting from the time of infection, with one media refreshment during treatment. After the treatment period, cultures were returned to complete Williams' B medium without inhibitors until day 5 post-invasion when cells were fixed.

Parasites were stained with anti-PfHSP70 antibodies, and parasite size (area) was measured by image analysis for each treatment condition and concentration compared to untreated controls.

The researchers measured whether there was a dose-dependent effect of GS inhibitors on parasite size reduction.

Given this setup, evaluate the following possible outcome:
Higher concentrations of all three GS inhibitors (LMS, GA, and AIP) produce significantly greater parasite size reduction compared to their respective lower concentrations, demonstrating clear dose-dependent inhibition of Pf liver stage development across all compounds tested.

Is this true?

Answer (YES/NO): NO